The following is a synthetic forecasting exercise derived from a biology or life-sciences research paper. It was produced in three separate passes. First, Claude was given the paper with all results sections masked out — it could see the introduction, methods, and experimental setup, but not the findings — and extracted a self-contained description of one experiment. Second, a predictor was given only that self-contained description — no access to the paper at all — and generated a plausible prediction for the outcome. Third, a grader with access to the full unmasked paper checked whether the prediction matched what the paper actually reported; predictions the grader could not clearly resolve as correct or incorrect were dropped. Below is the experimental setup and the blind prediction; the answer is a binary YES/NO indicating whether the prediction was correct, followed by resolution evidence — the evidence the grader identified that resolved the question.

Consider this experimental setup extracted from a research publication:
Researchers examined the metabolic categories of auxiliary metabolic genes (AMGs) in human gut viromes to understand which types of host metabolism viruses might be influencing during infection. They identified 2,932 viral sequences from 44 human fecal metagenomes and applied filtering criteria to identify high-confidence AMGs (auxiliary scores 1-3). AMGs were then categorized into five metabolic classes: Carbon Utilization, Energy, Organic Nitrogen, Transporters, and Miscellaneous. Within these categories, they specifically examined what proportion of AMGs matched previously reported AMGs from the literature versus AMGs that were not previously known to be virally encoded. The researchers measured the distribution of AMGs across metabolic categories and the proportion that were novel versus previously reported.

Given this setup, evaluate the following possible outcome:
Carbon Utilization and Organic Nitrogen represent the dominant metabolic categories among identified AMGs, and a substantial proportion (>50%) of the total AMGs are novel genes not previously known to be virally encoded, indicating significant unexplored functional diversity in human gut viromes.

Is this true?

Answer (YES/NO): NO